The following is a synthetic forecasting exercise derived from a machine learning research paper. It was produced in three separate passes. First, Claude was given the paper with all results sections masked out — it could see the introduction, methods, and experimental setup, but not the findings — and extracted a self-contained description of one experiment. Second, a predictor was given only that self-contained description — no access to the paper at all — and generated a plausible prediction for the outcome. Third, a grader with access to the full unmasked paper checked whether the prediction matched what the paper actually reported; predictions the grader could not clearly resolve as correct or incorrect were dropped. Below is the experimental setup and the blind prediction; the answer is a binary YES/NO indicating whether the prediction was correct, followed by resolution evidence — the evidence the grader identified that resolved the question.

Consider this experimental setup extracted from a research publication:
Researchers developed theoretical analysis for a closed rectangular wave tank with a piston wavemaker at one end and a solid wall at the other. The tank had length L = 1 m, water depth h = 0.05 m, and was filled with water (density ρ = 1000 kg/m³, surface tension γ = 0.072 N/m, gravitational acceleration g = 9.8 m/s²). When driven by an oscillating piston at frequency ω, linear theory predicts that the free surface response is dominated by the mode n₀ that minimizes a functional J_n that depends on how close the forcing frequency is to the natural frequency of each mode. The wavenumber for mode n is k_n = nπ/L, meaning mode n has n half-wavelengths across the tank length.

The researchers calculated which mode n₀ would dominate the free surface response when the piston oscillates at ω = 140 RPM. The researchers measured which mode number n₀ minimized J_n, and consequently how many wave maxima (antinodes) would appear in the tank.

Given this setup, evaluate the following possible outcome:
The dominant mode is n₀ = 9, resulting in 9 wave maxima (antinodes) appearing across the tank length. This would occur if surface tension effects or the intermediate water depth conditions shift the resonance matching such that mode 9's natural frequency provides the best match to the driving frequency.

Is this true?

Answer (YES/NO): NO